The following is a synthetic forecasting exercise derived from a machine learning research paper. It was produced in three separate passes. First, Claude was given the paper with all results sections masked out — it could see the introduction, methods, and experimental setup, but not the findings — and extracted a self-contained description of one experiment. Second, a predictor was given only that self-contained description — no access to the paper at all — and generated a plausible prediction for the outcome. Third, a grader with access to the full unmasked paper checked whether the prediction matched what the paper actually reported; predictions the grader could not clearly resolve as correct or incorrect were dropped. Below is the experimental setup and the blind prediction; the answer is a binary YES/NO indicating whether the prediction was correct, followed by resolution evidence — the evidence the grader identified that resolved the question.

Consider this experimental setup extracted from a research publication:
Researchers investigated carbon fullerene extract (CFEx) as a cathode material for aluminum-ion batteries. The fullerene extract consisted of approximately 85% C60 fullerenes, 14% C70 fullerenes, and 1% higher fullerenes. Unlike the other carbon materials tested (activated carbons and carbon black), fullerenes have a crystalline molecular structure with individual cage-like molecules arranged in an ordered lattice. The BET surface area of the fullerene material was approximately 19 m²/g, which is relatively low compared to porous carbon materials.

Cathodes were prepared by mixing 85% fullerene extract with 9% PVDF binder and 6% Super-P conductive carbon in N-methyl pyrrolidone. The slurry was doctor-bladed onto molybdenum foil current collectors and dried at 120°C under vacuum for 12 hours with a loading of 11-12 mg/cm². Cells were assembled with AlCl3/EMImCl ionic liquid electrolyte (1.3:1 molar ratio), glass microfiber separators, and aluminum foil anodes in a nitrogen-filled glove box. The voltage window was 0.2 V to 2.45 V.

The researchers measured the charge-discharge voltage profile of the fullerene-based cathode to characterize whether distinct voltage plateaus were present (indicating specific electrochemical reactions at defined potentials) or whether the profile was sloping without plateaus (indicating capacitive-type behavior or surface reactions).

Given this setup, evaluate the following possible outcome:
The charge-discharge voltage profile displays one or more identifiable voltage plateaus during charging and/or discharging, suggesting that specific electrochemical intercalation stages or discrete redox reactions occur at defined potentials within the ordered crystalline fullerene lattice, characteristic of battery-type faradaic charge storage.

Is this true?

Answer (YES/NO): YES